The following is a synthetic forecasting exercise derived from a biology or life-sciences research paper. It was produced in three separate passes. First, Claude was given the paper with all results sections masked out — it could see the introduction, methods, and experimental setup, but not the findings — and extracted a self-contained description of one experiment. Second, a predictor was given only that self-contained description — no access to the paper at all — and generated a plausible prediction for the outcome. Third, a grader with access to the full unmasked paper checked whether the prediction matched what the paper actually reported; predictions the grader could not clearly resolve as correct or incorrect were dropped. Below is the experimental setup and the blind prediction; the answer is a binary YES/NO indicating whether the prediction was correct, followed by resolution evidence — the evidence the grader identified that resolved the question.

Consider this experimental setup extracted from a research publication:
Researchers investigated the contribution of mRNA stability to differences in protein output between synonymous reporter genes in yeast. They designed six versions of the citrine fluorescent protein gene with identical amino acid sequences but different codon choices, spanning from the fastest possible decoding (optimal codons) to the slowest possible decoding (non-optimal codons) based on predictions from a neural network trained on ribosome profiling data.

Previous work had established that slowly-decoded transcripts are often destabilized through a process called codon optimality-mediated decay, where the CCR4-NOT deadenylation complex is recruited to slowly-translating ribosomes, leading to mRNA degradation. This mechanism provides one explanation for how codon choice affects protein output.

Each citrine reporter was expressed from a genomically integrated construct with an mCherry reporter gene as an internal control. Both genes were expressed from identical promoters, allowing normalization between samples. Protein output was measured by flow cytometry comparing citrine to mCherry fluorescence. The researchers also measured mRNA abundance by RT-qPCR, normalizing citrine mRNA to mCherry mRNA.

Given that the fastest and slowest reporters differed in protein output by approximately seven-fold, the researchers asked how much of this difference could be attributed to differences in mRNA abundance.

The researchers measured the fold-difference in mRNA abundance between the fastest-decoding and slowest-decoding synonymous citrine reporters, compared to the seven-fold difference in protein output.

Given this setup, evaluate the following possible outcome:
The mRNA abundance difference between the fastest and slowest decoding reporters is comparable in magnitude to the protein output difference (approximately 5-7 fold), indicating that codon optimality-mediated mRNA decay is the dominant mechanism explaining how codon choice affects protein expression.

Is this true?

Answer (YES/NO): NO